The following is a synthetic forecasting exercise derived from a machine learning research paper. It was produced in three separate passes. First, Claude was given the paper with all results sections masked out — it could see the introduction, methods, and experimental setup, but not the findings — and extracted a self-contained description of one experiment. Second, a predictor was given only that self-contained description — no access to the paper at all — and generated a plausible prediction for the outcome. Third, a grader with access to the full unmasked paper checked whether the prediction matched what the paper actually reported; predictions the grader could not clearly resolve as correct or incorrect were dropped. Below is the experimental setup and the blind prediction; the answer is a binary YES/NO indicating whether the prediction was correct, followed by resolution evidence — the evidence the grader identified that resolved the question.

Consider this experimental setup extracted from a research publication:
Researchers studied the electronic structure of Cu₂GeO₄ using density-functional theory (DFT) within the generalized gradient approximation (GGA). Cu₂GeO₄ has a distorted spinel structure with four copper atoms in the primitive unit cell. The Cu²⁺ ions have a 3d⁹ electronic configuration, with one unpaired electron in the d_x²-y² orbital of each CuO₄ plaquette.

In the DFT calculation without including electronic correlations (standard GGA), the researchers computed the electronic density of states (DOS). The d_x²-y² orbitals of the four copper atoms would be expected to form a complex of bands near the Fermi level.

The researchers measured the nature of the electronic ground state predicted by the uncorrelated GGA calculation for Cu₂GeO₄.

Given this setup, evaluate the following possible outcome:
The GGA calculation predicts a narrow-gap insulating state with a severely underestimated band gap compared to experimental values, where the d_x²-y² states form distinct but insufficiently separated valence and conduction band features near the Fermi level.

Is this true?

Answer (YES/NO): NO